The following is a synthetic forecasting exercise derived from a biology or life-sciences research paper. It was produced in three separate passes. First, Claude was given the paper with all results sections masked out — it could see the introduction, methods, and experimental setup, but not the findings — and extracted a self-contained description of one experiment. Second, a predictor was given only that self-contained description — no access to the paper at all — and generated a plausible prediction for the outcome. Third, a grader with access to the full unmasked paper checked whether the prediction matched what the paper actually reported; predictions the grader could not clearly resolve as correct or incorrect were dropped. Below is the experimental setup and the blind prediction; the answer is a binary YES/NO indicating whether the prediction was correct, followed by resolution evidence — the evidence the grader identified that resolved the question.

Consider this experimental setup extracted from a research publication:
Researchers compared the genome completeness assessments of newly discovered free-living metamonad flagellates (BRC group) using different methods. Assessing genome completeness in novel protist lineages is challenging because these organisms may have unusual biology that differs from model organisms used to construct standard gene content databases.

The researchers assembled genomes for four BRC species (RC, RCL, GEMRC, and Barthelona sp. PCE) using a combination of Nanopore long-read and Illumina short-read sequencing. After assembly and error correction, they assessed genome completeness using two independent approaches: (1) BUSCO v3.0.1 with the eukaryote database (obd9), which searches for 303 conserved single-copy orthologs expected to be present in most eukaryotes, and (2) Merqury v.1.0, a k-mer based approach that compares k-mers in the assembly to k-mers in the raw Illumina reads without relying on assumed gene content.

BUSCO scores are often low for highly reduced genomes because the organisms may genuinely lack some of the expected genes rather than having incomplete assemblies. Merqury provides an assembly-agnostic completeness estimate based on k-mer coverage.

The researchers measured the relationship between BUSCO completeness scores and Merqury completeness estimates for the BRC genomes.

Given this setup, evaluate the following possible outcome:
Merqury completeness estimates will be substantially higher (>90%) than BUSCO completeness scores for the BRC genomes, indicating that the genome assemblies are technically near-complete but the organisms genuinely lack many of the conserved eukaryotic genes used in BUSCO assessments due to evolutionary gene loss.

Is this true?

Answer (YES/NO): YES